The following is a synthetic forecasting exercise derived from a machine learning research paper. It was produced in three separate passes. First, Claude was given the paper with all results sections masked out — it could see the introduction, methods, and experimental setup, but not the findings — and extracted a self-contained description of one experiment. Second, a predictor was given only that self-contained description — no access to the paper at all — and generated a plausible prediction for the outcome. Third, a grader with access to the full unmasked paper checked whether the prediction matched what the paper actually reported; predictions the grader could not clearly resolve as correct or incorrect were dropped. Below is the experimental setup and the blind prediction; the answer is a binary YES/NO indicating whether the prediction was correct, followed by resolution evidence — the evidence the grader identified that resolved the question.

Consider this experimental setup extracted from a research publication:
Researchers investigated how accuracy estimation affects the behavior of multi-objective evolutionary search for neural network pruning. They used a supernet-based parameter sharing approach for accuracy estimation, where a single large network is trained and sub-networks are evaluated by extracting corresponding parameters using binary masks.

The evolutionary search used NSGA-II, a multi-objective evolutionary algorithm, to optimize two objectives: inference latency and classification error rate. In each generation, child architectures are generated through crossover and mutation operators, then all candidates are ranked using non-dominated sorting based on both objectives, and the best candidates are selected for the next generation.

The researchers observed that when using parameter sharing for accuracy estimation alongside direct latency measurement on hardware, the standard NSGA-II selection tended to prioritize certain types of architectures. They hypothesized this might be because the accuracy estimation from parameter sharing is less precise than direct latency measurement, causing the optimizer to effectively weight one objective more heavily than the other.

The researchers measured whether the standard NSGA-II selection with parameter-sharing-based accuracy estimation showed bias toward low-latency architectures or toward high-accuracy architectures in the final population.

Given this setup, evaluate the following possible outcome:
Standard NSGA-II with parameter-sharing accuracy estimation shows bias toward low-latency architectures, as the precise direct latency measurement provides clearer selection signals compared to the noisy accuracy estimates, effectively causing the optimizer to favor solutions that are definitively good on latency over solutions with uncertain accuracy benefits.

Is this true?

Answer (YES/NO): YES